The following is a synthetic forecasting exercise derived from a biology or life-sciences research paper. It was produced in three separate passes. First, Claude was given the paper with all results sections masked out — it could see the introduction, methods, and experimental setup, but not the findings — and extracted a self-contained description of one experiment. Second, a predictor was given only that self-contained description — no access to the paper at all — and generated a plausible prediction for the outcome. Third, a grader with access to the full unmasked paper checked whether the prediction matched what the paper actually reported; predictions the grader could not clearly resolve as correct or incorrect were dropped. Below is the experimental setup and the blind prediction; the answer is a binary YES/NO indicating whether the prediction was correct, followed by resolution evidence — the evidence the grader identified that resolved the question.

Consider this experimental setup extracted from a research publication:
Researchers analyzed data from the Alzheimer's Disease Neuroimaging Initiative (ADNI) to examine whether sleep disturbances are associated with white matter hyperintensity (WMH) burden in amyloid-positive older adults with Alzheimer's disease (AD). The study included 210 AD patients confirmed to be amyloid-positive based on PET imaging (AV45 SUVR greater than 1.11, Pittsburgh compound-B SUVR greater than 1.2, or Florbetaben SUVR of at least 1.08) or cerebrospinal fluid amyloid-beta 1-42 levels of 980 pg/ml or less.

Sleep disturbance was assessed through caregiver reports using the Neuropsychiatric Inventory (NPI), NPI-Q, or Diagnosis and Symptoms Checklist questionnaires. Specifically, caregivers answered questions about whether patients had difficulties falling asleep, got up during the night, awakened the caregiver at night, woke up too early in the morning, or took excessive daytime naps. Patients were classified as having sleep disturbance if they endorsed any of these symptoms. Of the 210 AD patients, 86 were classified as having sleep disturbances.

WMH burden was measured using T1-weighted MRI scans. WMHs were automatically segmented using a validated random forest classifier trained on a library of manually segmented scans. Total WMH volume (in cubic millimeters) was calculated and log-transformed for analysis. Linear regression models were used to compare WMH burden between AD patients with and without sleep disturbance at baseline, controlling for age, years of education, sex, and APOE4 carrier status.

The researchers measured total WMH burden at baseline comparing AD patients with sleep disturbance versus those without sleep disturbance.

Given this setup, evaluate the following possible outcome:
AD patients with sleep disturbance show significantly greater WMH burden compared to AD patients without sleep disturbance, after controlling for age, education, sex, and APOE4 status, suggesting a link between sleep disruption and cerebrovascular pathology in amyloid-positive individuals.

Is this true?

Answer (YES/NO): YES